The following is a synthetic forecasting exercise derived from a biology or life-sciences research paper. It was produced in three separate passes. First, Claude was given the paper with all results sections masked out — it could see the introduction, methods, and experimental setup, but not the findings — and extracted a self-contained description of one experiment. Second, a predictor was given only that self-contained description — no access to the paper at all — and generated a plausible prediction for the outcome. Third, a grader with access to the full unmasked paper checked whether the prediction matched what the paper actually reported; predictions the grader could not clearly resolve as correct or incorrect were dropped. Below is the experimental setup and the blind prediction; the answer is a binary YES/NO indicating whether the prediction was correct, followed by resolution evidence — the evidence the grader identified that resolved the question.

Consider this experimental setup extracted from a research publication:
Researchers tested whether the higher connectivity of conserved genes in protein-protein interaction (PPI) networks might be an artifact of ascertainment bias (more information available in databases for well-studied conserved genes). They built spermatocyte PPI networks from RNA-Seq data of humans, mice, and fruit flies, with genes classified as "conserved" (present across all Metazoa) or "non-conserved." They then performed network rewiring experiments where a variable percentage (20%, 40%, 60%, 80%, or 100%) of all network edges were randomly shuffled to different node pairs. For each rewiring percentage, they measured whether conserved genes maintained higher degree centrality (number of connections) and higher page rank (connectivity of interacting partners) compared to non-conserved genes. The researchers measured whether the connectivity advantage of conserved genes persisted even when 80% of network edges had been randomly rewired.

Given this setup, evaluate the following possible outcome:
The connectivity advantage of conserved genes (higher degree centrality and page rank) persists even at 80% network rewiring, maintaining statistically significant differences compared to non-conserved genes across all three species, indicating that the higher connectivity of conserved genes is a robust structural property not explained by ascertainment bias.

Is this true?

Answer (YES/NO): YES